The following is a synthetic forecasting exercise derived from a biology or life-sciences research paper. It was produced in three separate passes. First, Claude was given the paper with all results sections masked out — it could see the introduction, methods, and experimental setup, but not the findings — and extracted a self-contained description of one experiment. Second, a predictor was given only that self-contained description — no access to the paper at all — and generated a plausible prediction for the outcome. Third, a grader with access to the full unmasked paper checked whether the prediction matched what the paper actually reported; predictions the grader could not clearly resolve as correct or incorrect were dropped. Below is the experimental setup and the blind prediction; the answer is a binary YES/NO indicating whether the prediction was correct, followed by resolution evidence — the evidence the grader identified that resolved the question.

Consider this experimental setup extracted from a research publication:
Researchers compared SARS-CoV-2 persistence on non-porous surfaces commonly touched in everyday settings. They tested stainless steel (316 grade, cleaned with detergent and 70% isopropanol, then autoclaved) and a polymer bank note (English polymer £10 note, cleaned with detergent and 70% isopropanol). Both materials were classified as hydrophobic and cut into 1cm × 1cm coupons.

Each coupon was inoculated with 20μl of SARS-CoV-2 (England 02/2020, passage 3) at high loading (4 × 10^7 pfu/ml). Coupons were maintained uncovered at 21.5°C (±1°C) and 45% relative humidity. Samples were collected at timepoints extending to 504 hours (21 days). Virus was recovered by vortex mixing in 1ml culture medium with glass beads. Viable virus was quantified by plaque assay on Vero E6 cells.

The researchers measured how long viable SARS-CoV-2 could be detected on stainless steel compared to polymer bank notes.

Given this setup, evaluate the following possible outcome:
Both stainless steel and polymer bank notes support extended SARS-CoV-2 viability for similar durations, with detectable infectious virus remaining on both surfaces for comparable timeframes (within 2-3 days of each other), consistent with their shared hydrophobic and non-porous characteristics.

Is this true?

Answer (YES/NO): NO